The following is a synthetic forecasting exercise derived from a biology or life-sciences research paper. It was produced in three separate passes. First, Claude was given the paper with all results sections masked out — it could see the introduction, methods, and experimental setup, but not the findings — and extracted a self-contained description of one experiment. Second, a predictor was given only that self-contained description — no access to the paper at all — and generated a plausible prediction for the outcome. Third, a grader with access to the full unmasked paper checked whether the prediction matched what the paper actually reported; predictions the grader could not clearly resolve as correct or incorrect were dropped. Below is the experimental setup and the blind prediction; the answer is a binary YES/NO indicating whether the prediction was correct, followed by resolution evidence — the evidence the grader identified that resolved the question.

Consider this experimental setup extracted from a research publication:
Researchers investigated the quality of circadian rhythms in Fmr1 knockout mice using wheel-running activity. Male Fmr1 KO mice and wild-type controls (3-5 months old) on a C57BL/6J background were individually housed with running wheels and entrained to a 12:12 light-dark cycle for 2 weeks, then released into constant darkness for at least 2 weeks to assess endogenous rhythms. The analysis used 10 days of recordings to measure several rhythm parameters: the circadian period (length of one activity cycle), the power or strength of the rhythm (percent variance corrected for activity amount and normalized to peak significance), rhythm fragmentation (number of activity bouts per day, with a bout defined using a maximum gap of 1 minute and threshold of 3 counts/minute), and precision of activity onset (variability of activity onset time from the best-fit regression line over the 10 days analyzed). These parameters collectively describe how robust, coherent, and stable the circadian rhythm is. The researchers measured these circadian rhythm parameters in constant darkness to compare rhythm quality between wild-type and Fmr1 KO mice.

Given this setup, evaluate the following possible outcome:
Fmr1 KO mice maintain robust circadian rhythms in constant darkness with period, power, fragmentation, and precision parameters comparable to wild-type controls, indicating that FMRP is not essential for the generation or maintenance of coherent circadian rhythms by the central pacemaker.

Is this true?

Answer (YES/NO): NO